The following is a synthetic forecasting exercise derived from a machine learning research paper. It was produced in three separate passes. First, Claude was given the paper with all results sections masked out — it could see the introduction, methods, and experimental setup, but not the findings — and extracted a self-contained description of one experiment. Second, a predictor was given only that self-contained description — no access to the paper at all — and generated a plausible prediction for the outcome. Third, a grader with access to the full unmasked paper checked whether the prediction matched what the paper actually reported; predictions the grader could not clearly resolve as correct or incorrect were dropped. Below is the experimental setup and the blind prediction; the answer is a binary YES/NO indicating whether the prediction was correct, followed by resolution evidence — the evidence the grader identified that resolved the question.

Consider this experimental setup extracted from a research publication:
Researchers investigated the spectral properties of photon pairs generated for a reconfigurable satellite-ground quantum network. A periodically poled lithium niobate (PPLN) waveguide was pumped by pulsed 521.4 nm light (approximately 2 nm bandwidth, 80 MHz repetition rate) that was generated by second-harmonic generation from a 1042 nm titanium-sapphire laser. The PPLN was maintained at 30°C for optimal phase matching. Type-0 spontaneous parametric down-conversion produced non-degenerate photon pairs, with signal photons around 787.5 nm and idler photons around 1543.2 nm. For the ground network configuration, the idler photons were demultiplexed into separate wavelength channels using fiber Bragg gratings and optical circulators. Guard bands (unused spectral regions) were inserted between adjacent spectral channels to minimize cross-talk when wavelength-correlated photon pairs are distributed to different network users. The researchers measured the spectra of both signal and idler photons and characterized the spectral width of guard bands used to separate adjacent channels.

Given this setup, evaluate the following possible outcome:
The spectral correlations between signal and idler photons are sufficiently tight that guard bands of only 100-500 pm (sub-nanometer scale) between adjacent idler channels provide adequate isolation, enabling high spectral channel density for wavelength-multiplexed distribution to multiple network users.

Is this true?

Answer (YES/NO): NO